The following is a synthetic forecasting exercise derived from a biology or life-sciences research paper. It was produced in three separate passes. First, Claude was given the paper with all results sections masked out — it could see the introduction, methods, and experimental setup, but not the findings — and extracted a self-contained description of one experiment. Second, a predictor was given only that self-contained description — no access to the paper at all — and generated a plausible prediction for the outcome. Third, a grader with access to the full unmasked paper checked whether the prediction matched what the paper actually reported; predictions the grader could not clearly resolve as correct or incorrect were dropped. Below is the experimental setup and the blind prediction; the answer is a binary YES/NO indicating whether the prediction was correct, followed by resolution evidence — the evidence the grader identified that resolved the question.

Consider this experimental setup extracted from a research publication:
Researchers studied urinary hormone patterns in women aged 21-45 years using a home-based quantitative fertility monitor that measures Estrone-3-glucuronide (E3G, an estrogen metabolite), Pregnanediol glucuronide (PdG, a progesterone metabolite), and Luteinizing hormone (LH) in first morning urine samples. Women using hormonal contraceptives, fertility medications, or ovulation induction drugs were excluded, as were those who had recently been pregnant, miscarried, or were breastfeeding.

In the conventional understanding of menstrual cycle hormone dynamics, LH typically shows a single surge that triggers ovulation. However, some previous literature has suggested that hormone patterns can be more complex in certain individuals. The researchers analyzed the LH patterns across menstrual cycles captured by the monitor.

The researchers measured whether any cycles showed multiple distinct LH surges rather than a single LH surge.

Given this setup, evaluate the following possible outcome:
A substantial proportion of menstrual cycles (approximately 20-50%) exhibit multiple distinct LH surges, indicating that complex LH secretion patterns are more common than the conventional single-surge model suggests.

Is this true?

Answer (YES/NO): YES